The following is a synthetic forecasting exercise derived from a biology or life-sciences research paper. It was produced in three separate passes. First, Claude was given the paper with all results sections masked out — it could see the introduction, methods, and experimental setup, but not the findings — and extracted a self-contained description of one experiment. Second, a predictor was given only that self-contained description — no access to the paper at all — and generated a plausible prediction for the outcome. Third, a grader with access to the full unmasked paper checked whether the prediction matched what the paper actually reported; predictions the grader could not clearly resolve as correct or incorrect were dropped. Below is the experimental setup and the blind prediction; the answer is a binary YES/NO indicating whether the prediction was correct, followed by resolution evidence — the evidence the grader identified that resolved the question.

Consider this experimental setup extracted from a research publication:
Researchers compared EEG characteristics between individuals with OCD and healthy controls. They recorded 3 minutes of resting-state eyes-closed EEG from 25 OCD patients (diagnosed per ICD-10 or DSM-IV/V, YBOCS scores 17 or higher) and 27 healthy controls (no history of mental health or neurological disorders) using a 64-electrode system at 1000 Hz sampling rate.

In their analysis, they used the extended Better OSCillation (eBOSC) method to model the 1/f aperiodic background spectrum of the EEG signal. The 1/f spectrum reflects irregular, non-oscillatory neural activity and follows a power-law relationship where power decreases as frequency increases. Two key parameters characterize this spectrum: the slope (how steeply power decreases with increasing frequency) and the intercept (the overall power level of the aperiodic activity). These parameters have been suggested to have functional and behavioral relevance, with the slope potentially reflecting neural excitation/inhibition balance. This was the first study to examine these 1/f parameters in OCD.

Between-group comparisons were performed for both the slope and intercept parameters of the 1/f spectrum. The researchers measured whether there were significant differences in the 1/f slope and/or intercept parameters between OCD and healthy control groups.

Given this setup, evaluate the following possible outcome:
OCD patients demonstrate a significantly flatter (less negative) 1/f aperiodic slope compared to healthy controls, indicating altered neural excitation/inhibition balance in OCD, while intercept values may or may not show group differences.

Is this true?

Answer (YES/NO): NO